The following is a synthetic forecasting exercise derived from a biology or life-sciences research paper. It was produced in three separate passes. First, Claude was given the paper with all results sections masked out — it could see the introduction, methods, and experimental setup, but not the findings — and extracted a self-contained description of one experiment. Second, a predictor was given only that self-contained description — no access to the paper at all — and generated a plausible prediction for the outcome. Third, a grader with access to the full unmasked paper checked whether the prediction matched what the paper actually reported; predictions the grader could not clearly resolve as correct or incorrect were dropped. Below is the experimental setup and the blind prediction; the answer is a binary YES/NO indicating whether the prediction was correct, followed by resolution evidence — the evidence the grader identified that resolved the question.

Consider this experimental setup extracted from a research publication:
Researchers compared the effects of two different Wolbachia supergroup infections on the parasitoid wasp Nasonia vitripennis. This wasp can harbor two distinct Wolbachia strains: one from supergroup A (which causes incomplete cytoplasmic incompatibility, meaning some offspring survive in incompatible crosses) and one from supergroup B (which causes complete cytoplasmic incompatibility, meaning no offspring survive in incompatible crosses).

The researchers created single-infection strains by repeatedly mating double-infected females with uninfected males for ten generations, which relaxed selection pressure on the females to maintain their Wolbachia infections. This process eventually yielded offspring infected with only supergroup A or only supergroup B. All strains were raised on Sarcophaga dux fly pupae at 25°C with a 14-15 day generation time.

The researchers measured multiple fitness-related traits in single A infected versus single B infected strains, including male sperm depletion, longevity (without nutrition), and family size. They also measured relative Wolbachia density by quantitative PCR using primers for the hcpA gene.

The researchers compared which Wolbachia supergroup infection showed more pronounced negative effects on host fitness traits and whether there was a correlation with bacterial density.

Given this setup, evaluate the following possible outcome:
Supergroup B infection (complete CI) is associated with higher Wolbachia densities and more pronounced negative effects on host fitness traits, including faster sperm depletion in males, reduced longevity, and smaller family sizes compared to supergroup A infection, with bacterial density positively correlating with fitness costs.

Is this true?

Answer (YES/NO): NO